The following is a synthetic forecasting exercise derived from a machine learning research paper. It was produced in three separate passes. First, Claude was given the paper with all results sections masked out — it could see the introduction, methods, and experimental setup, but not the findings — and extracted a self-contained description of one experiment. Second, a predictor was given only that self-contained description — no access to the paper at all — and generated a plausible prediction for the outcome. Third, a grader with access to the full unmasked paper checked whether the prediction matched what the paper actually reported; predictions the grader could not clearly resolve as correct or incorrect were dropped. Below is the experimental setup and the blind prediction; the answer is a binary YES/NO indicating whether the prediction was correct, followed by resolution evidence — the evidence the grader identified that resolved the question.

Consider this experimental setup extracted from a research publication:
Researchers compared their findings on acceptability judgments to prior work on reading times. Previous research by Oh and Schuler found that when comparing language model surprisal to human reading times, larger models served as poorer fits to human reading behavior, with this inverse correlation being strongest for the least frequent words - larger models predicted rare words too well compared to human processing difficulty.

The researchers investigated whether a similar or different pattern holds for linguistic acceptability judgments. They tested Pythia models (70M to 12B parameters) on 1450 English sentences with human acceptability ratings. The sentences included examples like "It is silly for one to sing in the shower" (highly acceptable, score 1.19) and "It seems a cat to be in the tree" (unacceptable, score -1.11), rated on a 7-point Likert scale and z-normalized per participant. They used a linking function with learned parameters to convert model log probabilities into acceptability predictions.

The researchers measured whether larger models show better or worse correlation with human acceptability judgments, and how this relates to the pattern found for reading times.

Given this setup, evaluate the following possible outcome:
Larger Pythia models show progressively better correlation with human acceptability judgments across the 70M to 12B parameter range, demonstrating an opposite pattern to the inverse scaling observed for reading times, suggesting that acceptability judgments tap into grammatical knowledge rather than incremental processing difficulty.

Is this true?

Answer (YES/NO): YES